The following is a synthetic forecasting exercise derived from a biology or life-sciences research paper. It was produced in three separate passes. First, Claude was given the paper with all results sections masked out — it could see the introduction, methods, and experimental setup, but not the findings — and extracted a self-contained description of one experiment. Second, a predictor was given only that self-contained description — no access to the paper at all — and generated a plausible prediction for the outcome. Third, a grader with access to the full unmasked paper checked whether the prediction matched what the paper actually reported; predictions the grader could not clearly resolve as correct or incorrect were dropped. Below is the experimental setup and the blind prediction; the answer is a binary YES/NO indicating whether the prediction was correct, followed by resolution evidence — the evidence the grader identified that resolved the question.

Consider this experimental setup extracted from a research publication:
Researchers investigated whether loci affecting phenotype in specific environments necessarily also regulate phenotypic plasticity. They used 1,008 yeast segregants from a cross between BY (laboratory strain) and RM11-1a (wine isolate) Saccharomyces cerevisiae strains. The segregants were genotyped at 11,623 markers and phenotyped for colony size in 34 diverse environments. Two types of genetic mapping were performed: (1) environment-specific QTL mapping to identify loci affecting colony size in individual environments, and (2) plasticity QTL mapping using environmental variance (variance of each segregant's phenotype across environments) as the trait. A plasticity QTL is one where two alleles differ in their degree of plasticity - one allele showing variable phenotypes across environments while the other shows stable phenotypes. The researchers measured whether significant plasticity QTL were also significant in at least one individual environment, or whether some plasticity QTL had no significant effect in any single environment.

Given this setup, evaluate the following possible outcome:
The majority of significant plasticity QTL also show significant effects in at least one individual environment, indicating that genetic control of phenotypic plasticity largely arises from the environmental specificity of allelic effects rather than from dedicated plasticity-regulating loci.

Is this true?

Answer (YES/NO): NO